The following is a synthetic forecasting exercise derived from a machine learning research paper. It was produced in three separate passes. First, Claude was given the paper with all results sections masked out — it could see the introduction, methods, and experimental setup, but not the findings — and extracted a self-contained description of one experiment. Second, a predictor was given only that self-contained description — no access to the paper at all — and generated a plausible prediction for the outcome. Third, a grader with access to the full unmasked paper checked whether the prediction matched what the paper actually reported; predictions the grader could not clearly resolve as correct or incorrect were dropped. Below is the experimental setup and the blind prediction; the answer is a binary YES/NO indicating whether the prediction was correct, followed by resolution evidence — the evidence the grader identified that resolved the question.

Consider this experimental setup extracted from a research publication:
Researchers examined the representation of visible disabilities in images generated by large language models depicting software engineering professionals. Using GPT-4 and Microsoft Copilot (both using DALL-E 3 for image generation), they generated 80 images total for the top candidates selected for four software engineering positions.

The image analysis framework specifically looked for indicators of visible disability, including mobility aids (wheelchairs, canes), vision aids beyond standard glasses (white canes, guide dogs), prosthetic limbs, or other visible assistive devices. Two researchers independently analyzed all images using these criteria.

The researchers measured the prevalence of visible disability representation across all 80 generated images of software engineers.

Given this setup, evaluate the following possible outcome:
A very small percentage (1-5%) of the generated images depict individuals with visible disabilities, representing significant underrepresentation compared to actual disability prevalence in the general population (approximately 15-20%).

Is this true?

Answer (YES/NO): NO